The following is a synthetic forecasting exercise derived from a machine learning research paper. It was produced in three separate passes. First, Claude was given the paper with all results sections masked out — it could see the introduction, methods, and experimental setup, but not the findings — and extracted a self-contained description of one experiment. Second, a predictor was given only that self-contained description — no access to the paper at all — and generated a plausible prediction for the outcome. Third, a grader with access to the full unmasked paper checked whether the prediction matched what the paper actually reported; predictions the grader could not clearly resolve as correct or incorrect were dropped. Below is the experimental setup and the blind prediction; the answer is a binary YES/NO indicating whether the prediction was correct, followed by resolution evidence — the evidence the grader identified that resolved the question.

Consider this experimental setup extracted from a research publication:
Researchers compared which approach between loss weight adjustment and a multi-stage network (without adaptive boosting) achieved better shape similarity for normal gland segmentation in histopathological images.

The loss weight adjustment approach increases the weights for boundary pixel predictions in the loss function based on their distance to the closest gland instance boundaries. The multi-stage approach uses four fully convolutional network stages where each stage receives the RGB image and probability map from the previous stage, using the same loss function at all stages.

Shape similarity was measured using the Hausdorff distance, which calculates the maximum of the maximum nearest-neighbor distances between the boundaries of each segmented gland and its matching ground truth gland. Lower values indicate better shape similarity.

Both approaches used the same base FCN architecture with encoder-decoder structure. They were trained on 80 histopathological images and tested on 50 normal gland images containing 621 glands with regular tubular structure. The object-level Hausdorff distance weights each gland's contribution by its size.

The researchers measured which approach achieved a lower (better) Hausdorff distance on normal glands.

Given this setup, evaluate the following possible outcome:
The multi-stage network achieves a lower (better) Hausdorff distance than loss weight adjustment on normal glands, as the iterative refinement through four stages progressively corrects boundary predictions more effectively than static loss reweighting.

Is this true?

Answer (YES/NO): NO